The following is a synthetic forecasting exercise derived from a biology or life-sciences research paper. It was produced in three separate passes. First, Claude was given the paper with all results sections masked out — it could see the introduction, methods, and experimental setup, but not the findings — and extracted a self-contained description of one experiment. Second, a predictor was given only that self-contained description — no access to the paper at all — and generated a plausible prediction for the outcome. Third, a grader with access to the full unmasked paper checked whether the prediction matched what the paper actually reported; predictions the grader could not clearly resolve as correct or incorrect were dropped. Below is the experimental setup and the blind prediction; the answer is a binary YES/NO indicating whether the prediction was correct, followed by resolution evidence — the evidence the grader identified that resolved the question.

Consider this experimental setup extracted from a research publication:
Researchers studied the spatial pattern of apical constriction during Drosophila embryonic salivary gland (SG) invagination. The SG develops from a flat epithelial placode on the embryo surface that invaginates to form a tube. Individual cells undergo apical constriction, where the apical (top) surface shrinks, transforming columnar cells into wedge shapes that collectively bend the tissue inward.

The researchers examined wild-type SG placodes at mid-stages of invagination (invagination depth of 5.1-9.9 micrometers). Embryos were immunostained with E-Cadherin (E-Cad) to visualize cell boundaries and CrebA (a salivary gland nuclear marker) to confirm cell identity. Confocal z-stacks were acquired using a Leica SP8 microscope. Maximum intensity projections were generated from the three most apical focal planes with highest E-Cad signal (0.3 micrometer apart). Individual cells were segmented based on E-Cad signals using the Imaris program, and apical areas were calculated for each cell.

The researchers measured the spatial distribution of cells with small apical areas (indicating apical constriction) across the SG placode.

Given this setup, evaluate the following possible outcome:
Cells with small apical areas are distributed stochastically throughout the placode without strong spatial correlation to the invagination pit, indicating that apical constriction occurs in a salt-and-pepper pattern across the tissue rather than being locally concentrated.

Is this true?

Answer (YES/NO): NO